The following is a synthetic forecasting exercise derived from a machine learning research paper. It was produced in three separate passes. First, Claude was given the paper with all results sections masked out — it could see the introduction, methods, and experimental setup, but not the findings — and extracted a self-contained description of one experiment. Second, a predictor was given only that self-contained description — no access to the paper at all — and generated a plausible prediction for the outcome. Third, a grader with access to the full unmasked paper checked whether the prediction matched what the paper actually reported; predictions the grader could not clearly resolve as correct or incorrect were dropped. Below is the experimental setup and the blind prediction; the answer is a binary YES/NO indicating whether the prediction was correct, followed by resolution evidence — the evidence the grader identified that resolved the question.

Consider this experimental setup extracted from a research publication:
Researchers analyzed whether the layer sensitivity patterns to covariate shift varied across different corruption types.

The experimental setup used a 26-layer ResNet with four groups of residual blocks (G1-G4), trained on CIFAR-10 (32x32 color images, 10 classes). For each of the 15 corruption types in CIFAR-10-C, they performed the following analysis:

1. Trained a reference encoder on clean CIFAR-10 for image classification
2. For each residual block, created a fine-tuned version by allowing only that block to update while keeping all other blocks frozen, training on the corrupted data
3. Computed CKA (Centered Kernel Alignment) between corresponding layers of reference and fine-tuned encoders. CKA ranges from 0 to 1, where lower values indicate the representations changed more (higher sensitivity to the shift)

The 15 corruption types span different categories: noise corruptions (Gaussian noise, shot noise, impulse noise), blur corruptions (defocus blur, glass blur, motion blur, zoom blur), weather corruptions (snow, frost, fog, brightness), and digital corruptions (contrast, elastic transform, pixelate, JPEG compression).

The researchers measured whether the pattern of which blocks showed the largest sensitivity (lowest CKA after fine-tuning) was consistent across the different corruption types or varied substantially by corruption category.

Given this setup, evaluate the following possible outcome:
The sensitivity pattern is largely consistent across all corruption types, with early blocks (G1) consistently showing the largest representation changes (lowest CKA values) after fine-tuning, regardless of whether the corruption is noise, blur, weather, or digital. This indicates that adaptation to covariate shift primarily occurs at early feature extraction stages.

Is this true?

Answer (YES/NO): YES